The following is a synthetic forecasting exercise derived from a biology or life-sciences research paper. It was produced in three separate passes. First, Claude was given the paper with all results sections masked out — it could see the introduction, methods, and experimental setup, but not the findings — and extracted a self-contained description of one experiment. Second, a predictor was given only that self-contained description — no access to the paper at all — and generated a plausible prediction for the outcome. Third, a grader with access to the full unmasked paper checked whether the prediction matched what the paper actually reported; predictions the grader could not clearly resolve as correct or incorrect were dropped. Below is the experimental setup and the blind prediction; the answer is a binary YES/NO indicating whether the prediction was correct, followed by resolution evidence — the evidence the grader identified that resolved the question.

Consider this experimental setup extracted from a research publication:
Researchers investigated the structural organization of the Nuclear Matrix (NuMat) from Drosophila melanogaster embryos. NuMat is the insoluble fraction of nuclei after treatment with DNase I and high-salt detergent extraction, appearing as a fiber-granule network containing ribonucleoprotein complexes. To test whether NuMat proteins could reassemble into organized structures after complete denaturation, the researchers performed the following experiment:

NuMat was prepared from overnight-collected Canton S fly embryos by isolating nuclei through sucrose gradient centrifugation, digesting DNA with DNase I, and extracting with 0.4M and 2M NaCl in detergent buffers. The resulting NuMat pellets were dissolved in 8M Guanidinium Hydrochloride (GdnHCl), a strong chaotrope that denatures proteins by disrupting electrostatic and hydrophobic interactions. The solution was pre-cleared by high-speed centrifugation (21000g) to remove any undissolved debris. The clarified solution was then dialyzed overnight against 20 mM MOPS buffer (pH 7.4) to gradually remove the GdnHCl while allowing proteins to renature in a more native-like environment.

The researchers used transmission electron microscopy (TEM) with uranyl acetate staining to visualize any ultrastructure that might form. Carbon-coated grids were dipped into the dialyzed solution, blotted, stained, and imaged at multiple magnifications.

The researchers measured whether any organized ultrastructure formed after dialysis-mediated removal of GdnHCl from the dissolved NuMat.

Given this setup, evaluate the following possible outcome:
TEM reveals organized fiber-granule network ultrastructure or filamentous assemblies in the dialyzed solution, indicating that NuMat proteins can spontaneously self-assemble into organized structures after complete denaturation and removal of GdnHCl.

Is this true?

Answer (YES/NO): YES